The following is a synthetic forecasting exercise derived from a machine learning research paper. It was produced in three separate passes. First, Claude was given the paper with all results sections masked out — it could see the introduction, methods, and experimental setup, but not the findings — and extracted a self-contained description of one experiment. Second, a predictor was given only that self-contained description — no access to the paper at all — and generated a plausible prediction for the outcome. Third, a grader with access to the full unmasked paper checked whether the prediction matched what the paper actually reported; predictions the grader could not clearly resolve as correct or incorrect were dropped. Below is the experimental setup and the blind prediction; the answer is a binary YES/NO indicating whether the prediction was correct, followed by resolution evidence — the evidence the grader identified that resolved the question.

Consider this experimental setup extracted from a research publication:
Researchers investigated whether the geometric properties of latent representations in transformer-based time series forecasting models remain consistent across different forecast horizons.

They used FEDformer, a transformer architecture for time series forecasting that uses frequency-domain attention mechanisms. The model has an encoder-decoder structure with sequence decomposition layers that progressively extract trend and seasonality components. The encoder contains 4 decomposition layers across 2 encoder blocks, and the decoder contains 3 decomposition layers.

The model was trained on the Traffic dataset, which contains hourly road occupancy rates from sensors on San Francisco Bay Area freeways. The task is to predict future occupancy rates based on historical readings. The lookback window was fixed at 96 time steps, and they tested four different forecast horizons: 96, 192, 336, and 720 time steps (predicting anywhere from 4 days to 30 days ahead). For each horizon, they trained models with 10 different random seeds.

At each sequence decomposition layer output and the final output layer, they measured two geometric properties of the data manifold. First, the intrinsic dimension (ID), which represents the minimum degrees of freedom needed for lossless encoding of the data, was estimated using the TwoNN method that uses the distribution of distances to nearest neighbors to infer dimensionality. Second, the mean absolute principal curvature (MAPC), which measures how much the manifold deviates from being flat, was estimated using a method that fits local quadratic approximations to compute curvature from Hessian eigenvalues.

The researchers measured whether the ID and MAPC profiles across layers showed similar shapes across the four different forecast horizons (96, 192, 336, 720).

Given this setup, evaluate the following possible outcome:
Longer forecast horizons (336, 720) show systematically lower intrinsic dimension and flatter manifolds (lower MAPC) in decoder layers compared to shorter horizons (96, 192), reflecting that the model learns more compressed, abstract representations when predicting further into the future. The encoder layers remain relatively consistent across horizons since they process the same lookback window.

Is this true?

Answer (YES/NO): NO